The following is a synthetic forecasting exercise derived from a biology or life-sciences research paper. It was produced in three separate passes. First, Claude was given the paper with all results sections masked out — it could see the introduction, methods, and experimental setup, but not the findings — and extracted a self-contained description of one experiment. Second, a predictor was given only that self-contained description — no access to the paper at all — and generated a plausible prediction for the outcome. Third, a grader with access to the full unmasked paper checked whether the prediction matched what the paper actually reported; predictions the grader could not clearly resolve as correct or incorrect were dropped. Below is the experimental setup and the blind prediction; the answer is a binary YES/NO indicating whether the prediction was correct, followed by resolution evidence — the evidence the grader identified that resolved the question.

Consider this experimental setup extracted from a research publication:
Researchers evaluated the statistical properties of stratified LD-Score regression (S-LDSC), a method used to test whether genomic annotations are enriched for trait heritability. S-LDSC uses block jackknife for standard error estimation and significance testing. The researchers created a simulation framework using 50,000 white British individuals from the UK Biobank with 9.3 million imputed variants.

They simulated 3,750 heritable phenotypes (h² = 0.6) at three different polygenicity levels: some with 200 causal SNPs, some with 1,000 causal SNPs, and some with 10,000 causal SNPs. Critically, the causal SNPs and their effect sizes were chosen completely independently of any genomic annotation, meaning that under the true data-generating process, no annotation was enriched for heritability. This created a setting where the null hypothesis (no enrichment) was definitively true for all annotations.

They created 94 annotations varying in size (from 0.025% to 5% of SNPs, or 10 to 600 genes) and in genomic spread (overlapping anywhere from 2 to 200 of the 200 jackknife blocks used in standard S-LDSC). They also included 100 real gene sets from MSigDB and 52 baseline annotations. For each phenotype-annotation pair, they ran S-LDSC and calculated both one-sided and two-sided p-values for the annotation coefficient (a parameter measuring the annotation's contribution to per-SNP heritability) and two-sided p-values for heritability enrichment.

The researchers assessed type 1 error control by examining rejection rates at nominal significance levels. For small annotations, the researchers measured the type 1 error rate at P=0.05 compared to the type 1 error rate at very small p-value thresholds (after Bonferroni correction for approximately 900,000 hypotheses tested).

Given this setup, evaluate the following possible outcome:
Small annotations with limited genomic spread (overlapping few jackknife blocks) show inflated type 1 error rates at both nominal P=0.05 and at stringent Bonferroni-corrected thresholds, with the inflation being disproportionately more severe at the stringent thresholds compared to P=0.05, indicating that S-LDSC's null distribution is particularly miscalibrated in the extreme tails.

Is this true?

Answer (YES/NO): NO